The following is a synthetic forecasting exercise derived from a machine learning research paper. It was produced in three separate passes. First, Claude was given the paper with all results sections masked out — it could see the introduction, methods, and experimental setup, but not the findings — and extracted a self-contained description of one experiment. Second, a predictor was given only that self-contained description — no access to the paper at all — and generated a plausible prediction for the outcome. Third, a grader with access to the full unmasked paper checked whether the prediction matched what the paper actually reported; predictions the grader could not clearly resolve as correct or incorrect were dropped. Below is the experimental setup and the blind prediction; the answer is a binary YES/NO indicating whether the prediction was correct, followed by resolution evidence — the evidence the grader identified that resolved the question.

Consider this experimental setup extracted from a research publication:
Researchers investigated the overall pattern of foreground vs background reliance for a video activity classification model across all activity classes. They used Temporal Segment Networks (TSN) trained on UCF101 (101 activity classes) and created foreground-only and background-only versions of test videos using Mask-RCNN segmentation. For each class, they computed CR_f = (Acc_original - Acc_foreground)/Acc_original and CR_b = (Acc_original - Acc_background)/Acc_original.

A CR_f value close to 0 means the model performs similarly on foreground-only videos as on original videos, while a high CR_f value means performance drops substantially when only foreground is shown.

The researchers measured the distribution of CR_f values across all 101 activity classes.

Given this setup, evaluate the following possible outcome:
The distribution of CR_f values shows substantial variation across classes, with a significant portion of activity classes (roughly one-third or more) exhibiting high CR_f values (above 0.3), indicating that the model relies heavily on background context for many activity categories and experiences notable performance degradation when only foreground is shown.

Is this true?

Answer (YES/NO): YES